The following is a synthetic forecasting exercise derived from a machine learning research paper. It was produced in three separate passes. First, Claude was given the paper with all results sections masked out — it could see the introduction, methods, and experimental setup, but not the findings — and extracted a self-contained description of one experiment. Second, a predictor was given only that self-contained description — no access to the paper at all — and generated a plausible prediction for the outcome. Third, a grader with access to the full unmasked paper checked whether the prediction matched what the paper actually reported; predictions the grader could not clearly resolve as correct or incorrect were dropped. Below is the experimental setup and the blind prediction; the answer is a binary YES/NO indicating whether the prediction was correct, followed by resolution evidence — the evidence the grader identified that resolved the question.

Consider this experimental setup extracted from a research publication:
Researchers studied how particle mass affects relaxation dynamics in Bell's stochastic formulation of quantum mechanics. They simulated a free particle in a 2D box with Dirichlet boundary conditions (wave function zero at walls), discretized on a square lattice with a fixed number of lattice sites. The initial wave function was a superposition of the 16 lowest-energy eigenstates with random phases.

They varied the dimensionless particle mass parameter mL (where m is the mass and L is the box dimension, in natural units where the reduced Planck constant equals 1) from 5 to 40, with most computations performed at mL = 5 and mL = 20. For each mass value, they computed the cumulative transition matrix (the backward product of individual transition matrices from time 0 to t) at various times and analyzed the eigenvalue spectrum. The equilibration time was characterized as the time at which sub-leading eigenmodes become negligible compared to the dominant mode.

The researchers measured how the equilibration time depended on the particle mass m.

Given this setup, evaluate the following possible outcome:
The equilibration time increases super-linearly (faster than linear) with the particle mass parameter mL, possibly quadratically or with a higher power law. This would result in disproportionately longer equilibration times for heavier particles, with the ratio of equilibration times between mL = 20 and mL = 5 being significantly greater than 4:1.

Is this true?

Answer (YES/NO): NO